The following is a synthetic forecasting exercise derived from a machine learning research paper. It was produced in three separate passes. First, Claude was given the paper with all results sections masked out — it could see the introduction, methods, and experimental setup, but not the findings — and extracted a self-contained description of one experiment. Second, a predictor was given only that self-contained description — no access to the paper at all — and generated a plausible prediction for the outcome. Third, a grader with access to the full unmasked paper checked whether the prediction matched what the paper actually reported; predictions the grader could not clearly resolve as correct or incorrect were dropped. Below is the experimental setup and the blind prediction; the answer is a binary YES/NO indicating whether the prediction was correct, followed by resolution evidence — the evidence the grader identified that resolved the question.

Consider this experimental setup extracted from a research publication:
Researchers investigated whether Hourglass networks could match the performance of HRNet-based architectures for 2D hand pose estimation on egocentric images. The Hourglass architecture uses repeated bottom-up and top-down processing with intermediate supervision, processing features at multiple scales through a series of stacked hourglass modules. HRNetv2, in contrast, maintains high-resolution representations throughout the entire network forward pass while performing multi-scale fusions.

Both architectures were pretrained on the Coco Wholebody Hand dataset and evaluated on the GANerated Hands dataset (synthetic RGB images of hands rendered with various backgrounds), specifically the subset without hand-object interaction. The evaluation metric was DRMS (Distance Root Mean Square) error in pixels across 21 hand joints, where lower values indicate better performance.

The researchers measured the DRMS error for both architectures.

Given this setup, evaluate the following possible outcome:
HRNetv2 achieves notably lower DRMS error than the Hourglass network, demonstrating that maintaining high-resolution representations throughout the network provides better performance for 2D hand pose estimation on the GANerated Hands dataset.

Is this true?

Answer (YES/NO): YES